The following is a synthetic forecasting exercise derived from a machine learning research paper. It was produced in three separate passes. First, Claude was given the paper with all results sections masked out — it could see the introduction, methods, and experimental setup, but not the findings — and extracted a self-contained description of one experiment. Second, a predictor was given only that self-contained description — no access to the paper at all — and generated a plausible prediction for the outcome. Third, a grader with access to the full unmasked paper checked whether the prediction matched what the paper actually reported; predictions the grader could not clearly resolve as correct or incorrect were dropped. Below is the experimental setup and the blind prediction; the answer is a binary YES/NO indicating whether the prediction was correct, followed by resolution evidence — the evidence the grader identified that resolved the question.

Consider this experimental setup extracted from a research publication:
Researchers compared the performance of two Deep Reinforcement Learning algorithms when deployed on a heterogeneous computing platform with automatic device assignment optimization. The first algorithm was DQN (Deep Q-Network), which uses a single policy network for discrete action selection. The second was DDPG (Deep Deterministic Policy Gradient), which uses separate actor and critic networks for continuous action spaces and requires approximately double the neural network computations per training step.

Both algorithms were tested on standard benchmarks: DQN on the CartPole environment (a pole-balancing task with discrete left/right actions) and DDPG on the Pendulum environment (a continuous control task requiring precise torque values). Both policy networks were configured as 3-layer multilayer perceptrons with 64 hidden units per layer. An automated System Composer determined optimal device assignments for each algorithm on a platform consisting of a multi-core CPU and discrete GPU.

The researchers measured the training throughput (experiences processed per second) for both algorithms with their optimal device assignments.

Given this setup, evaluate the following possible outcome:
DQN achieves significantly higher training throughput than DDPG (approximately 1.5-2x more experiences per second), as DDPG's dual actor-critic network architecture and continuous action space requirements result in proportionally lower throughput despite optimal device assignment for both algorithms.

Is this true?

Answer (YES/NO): NO